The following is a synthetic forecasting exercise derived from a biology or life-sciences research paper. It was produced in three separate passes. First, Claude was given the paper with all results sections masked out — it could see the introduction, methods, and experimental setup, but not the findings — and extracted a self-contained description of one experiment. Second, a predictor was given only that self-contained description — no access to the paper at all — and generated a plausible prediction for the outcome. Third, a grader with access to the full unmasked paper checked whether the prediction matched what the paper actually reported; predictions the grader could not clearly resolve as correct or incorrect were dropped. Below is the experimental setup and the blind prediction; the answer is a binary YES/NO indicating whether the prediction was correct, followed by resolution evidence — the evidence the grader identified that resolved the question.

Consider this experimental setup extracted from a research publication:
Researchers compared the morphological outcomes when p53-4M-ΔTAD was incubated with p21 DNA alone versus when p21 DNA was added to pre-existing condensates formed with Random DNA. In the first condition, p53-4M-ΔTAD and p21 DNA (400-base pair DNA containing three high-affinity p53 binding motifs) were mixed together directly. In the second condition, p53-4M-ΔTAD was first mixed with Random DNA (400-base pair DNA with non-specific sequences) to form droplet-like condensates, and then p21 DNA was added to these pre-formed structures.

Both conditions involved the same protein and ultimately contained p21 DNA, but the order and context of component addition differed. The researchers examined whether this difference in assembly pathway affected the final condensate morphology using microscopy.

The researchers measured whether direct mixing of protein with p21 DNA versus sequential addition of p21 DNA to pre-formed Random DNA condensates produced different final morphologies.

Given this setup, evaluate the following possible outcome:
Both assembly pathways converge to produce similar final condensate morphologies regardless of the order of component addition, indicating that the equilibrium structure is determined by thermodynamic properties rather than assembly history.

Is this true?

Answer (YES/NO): NO